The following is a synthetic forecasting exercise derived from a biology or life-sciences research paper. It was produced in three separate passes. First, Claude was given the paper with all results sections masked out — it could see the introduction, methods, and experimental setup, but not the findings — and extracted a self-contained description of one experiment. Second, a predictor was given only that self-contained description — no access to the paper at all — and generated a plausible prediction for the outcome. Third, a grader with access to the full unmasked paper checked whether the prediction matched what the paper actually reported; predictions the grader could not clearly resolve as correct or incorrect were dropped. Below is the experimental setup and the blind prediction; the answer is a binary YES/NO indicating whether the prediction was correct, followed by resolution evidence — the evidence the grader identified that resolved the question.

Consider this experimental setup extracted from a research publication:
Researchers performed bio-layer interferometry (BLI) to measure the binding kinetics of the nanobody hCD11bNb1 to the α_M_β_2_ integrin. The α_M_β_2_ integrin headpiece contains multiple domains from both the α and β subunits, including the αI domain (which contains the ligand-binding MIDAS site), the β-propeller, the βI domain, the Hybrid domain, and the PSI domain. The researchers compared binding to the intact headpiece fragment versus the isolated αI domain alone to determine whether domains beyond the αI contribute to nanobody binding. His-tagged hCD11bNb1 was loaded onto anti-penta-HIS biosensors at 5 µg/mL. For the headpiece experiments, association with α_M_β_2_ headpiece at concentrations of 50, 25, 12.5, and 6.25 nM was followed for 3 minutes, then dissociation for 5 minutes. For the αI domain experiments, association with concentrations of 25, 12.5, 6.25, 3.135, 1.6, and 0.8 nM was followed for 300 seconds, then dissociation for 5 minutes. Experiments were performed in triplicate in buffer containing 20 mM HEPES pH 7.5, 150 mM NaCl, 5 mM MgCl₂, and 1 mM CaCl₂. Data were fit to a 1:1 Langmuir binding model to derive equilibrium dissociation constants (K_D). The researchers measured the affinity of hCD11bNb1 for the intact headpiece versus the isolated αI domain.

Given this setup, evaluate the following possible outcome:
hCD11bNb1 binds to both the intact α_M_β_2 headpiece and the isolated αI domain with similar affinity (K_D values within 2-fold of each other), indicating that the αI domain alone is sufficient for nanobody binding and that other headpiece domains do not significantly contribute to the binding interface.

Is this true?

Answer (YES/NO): YES